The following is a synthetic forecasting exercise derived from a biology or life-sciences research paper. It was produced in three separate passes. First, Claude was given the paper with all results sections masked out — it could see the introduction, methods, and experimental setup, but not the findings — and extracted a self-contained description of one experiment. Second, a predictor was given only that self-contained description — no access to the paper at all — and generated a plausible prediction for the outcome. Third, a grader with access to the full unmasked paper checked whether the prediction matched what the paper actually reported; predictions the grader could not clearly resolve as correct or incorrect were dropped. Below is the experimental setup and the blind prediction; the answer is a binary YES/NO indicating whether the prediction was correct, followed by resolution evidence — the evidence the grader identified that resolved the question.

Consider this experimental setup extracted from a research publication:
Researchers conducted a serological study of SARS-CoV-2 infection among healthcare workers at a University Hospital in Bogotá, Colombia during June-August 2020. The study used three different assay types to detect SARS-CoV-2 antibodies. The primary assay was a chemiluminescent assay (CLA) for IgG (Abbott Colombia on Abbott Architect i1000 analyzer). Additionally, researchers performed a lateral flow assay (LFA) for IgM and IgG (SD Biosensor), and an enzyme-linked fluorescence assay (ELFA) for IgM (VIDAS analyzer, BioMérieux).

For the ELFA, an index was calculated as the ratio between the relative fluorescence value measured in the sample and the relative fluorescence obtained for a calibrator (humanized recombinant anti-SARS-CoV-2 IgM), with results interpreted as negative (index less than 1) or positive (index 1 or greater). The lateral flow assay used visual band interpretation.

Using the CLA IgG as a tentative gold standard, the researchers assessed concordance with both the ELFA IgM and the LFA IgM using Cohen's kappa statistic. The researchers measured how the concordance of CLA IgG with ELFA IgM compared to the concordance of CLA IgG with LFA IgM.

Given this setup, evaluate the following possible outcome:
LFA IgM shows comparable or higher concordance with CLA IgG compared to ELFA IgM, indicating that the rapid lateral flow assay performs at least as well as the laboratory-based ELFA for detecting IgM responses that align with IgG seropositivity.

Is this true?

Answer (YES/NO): NO